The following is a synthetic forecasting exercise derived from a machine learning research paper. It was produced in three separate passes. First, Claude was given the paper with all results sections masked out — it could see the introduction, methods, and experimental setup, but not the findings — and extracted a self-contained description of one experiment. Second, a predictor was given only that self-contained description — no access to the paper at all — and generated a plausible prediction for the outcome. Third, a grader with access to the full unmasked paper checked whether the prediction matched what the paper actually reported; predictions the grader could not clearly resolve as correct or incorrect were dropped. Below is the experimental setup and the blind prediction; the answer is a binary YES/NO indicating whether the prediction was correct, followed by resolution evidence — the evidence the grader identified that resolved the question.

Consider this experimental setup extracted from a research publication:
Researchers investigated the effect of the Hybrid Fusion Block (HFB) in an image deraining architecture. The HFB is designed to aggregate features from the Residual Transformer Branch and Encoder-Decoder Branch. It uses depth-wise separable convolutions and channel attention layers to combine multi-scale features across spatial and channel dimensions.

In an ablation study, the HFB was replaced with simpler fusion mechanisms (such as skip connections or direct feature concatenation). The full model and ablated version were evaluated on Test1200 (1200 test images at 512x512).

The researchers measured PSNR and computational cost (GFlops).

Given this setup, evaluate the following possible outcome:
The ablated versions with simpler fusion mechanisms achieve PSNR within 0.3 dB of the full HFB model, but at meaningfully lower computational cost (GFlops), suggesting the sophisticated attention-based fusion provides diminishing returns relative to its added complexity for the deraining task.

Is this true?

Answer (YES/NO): NO